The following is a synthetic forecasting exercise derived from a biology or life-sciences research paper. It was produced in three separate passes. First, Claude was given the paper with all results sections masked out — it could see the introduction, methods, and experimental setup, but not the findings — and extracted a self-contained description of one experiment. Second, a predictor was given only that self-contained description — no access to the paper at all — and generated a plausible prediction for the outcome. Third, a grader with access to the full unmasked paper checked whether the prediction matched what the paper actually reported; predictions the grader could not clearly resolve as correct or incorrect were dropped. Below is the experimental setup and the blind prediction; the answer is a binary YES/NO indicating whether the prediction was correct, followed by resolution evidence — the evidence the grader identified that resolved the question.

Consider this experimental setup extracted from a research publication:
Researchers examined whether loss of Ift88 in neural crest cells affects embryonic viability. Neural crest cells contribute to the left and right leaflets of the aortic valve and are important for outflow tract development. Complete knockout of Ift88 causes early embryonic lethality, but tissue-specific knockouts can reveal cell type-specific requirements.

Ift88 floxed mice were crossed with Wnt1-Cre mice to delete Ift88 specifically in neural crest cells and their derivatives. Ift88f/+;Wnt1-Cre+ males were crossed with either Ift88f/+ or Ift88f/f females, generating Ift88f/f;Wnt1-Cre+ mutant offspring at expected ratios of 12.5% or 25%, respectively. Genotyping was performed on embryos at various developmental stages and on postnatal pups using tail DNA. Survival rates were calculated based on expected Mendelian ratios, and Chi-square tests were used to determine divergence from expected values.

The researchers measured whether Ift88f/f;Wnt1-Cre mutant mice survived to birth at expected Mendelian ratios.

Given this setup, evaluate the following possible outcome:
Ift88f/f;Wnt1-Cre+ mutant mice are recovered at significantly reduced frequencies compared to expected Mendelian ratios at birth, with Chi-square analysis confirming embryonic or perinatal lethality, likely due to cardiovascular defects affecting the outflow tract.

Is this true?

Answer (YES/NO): NO